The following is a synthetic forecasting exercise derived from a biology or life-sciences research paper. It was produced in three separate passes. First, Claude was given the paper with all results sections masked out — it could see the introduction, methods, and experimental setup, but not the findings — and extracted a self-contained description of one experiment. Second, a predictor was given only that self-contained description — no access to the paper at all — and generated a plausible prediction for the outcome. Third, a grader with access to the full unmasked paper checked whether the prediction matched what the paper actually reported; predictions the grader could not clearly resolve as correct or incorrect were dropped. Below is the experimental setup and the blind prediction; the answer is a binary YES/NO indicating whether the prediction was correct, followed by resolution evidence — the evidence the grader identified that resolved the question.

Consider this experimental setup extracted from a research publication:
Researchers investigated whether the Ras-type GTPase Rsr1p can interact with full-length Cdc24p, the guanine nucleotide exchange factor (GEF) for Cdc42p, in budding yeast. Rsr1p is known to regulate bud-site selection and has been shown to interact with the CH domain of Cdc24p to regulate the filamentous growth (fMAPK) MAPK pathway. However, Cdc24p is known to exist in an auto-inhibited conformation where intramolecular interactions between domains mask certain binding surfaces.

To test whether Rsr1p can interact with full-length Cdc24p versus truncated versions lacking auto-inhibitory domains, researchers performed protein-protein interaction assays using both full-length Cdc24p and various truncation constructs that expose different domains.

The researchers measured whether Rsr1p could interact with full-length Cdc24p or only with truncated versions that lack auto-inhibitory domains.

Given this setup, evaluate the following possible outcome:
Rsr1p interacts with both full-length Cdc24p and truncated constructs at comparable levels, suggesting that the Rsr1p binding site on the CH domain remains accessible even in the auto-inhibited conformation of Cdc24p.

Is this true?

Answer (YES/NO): NO